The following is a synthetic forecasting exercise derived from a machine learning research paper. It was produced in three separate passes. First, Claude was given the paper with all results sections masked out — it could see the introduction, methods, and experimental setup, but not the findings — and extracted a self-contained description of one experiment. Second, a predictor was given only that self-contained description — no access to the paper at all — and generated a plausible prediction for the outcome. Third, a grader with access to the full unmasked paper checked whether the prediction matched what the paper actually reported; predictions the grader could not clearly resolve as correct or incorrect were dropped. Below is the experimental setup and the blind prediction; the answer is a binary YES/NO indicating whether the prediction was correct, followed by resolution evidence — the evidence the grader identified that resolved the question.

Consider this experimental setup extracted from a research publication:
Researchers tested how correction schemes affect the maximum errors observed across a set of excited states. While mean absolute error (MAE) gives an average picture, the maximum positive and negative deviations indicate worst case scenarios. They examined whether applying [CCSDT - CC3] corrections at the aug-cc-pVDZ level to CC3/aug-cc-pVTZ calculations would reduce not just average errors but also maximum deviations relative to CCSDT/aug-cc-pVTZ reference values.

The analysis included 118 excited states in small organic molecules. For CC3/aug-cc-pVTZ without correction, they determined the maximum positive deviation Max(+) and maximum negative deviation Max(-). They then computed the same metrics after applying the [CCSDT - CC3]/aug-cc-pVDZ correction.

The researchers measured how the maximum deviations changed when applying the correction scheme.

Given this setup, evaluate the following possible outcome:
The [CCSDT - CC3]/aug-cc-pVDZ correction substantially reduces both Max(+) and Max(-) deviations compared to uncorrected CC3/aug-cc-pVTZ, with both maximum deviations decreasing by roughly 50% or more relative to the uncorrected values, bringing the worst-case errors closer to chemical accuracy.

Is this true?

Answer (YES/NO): YES